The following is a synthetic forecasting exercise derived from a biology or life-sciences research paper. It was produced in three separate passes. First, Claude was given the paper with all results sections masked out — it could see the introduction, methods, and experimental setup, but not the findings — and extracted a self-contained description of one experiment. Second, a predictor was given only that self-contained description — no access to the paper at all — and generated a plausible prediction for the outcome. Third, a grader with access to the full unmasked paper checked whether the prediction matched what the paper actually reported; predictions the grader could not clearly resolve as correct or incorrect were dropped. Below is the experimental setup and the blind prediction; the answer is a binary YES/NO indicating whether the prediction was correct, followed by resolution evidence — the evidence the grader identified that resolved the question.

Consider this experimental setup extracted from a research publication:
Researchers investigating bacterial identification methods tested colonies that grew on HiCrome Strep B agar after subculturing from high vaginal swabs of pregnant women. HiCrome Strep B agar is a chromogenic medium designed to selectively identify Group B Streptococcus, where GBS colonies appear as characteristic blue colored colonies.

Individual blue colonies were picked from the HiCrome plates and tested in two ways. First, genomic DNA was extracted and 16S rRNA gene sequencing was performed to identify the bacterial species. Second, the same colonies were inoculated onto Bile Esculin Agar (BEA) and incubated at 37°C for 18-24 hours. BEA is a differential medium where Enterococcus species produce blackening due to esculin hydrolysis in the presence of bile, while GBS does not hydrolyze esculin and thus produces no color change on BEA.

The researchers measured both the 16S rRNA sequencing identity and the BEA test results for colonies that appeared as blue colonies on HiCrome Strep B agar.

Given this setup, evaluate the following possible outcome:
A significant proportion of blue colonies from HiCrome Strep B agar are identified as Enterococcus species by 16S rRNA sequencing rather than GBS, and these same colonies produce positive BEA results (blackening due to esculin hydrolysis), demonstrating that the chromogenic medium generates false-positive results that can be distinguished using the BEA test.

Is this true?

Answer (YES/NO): YES